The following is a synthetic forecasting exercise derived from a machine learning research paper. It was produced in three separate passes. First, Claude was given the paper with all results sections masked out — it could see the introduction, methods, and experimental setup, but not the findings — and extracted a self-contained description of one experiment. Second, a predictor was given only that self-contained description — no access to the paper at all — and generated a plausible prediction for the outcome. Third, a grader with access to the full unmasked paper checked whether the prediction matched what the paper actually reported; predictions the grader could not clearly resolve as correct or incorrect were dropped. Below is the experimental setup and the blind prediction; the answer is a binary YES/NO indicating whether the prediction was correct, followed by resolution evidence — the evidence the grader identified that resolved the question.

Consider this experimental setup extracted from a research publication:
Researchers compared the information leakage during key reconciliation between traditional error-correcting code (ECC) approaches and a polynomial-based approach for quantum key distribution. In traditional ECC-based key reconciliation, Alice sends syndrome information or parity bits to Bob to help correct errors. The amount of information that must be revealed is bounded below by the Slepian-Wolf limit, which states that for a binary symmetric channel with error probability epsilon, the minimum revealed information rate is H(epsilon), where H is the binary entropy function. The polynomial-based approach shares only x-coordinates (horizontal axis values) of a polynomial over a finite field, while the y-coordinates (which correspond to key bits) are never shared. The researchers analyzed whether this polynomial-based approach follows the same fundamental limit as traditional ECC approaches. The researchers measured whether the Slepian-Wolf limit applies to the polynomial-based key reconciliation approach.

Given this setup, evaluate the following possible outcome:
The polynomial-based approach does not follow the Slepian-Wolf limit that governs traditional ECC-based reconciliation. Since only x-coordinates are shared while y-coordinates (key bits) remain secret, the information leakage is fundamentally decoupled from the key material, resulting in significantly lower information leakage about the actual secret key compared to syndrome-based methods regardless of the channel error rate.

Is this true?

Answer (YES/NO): YES